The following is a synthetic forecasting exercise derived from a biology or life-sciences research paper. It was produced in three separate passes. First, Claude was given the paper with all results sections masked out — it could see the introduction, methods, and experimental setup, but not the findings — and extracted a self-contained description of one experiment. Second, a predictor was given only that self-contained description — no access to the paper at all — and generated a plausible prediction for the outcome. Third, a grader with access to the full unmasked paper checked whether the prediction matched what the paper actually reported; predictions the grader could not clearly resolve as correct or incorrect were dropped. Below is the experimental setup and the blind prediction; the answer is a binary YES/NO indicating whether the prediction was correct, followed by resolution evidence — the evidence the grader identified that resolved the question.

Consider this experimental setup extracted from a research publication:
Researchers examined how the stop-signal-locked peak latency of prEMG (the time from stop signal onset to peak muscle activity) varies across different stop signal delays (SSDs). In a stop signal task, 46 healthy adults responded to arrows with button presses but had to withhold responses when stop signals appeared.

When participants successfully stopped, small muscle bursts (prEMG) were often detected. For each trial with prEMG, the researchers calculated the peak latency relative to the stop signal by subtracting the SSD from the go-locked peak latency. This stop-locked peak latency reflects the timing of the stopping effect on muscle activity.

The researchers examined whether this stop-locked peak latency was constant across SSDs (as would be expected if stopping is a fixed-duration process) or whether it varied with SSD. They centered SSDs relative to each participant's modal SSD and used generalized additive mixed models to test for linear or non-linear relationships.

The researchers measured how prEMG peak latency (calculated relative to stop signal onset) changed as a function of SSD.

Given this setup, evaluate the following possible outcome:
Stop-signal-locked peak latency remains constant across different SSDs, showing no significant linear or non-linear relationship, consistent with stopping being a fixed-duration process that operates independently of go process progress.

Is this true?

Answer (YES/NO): NO